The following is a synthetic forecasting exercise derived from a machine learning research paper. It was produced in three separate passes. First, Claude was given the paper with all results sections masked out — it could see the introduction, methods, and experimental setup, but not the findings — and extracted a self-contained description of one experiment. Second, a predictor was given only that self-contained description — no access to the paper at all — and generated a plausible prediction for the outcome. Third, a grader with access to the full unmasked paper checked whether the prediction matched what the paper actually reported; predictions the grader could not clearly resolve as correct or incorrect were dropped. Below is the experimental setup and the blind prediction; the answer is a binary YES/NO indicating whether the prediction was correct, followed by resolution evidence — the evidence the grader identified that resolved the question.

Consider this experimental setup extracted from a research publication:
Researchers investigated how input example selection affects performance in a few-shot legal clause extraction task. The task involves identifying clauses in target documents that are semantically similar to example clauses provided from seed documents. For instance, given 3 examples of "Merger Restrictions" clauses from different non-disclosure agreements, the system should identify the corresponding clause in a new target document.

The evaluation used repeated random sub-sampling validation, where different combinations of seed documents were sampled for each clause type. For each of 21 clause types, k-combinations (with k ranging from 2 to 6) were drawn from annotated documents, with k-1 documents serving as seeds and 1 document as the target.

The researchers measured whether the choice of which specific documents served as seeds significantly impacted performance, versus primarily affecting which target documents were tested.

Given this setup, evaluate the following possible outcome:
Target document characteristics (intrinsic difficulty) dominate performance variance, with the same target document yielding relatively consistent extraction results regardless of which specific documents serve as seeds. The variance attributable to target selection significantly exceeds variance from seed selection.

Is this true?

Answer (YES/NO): NO